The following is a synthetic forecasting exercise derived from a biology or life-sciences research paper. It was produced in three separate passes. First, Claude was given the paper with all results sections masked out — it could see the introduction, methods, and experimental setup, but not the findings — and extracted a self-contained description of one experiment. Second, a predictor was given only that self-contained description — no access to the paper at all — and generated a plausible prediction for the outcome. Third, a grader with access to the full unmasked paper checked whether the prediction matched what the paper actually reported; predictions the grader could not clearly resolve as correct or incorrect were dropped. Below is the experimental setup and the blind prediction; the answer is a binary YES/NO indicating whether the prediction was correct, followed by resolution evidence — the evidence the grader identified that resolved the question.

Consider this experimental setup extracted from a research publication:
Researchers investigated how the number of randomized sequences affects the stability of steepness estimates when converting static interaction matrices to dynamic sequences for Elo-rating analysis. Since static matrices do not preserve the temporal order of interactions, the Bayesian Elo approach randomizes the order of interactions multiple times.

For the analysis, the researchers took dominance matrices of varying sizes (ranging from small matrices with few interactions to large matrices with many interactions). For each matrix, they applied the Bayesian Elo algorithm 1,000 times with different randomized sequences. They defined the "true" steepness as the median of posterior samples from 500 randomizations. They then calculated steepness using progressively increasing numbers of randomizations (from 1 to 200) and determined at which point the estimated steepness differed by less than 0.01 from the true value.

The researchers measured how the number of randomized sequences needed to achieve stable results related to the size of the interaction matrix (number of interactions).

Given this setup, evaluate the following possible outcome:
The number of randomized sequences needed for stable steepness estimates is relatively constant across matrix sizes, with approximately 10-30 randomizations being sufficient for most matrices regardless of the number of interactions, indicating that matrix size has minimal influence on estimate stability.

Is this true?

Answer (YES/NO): NO